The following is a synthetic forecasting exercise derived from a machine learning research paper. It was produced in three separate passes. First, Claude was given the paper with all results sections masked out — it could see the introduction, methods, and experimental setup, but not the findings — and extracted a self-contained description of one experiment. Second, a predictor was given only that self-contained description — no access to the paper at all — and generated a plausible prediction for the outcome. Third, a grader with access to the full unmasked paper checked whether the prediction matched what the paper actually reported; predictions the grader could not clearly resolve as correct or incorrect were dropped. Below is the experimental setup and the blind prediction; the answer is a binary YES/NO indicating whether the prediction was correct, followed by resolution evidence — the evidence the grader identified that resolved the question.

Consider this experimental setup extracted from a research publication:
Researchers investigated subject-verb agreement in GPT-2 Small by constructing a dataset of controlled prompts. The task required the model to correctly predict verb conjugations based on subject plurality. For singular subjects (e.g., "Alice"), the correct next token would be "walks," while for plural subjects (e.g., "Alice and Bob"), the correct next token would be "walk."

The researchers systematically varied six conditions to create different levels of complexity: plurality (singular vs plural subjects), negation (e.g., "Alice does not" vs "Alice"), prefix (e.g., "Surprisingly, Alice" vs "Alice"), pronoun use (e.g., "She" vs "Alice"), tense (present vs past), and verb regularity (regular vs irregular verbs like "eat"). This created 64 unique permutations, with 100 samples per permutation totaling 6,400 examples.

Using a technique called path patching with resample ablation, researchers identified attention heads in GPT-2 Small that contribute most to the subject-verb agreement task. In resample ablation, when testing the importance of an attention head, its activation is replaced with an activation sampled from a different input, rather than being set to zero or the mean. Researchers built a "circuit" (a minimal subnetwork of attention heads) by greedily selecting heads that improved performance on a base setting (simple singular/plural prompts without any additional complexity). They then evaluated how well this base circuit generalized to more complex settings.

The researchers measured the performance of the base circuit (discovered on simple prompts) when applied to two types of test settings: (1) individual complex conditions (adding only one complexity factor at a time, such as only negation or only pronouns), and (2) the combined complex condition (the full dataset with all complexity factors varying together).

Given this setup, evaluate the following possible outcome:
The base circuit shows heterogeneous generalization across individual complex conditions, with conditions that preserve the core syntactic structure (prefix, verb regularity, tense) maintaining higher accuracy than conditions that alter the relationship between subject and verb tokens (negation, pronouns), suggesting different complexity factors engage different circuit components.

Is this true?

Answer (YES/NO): NO